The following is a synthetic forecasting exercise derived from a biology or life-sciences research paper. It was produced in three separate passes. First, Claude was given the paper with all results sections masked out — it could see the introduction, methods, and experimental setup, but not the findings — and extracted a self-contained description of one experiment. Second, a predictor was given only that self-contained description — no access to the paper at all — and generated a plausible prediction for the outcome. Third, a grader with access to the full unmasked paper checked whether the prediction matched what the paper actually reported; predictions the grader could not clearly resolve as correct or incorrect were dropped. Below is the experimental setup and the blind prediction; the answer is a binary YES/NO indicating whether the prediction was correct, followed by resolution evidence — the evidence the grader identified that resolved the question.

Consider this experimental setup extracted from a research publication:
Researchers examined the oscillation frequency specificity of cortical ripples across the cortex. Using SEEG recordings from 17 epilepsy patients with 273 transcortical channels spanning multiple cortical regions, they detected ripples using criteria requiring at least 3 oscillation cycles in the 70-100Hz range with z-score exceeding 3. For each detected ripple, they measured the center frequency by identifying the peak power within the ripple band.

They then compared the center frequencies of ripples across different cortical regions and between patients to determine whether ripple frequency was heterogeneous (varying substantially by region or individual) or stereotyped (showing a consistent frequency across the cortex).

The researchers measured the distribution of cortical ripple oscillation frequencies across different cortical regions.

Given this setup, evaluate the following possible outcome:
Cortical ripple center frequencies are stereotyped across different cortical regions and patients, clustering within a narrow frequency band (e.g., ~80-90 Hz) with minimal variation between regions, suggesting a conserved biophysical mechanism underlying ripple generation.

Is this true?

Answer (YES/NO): YES